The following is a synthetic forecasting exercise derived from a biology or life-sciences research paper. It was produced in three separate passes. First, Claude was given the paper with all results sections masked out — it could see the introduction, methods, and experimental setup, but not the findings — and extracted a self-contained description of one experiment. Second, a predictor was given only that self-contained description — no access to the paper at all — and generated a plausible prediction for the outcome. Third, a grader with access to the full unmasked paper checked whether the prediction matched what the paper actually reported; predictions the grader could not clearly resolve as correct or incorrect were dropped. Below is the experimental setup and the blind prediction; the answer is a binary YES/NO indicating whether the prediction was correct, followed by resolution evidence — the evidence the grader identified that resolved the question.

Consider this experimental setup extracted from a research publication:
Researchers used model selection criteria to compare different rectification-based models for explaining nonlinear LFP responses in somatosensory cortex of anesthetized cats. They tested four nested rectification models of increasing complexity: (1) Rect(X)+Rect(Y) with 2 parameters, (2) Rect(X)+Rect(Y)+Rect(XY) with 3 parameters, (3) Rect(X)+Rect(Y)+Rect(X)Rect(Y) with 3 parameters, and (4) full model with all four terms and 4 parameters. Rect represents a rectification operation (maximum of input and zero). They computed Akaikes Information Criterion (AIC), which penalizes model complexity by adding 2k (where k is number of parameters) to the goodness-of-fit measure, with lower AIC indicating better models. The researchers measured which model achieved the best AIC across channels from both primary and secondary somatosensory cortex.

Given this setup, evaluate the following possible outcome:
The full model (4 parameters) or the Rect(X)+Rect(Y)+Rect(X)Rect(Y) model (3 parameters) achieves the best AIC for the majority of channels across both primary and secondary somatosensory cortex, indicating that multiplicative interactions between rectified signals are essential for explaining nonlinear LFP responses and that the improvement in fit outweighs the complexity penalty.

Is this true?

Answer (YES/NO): YES